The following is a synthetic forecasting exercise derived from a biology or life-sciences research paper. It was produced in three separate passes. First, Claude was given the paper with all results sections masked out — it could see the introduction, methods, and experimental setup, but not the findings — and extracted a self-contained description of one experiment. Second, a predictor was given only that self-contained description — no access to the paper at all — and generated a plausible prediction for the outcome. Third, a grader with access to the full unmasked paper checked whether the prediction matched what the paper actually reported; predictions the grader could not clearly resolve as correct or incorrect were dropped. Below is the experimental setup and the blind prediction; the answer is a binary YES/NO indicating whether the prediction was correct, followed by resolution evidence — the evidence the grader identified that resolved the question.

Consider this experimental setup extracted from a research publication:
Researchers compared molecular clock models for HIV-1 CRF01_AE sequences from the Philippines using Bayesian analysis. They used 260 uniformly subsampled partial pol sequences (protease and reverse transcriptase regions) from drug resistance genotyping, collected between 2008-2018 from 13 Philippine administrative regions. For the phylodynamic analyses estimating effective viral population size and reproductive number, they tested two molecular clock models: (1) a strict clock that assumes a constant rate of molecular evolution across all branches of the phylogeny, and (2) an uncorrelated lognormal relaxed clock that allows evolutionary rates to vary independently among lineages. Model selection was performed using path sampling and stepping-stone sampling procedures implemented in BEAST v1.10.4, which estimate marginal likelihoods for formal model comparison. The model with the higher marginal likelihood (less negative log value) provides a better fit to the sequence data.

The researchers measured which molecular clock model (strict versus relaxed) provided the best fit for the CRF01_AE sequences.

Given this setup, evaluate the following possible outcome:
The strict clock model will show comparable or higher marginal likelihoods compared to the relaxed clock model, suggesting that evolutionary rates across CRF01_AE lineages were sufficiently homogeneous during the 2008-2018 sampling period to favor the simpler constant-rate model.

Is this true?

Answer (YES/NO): YES